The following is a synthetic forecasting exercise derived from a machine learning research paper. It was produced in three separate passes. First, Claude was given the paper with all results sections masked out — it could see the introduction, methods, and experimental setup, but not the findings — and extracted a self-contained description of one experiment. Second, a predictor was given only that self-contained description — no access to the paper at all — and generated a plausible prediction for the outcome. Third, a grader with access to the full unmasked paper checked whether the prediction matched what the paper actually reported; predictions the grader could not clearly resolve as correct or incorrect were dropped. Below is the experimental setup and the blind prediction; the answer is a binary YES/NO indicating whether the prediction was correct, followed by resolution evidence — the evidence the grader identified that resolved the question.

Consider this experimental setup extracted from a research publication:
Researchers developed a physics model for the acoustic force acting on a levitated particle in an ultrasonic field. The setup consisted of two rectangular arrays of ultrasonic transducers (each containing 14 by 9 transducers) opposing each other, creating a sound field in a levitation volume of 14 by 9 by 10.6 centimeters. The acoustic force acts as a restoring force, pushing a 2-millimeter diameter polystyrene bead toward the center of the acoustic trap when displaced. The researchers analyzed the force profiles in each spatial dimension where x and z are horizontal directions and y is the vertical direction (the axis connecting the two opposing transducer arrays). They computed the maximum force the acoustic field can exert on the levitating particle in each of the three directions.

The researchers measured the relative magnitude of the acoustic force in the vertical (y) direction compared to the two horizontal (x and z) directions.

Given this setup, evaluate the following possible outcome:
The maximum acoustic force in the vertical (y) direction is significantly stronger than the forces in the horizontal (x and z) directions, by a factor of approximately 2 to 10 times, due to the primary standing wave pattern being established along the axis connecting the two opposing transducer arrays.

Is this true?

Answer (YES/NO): YES